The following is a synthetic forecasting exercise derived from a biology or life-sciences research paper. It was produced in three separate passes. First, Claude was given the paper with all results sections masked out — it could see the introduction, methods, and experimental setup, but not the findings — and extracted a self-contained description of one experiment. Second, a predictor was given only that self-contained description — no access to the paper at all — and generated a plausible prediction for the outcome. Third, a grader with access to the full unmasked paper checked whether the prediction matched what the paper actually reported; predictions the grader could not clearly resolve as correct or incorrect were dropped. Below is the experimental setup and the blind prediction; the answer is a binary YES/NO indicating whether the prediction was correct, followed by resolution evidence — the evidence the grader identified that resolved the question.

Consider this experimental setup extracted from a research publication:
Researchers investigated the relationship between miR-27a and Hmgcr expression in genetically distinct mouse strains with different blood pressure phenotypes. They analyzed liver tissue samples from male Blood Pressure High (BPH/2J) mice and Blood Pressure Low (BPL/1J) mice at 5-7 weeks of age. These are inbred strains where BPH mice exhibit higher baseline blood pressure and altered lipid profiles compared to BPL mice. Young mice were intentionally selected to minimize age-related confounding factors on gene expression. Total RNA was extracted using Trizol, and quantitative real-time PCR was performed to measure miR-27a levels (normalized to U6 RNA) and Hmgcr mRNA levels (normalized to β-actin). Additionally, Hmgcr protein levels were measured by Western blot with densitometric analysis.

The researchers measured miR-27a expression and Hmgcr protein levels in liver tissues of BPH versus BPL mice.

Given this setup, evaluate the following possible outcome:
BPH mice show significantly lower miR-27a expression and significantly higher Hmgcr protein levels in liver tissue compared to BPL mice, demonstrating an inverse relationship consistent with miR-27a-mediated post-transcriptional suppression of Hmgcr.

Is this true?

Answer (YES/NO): NO